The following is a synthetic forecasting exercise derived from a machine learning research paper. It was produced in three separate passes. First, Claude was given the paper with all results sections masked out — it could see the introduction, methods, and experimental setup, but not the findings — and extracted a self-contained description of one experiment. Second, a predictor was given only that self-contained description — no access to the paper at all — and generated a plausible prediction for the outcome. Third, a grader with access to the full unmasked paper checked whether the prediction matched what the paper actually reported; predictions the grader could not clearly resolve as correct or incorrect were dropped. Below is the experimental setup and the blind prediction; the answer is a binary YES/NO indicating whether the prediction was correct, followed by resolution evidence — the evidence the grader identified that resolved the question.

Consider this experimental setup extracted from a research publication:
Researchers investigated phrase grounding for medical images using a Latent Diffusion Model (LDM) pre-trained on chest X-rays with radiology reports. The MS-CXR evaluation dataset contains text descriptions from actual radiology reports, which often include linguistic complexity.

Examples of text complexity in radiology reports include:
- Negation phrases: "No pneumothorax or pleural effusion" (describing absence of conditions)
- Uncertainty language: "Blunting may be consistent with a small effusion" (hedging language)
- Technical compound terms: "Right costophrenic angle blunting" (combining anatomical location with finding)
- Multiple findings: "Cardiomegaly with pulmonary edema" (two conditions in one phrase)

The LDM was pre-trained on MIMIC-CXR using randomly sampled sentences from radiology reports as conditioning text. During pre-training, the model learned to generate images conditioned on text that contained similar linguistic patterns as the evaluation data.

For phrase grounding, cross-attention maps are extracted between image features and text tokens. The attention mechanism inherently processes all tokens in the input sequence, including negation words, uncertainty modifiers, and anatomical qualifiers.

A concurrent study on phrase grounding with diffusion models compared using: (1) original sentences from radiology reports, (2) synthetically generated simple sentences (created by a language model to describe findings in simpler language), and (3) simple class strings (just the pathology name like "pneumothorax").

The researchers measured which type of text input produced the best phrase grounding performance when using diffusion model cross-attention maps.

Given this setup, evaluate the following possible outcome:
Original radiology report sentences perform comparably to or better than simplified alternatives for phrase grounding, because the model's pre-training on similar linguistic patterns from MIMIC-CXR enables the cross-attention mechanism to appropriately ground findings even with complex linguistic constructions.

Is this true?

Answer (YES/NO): YES